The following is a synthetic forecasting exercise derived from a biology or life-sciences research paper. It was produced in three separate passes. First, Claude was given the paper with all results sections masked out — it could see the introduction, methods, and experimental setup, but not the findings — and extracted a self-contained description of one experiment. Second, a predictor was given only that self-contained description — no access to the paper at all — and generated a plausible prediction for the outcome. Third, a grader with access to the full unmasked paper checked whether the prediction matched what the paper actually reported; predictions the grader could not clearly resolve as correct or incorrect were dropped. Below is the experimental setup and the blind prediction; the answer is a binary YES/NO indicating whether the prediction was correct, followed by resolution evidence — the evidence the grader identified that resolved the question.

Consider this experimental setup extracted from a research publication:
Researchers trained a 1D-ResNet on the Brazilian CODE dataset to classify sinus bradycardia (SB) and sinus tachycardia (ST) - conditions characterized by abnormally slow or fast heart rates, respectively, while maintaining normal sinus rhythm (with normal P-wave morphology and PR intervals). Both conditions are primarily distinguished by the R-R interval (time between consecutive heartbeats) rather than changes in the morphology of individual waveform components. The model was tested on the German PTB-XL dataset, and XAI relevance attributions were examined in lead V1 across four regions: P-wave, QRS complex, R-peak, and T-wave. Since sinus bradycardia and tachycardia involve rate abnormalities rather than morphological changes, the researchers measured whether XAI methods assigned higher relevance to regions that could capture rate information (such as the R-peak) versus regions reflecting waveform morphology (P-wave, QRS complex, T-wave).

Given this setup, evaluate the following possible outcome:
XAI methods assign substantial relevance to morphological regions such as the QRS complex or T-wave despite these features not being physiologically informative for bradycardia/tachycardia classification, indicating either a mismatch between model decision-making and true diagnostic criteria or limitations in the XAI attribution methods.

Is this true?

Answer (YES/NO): NO